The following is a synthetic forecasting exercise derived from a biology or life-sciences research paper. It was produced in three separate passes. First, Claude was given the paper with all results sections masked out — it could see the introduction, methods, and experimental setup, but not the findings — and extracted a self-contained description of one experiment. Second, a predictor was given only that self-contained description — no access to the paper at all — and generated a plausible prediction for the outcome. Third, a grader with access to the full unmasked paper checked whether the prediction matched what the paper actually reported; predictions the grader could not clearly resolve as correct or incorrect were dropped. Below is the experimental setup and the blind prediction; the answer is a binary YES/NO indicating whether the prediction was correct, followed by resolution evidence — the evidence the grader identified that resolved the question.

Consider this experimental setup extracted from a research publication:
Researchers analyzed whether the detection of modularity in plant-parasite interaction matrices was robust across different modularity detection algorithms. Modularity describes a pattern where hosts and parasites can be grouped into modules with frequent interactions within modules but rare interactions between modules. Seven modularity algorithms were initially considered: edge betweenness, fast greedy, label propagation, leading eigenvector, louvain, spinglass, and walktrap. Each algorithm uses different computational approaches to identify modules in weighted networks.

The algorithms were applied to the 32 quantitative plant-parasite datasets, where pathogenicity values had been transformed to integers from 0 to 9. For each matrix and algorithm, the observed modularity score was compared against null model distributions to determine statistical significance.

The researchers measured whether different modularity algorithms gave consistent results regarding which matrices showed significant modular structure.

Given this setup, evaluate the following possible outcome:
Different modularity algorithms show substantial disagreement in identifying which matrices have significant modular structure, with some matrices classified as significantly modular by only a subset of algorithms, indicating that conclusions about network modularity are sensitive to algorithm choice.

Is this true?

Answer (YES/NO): YES